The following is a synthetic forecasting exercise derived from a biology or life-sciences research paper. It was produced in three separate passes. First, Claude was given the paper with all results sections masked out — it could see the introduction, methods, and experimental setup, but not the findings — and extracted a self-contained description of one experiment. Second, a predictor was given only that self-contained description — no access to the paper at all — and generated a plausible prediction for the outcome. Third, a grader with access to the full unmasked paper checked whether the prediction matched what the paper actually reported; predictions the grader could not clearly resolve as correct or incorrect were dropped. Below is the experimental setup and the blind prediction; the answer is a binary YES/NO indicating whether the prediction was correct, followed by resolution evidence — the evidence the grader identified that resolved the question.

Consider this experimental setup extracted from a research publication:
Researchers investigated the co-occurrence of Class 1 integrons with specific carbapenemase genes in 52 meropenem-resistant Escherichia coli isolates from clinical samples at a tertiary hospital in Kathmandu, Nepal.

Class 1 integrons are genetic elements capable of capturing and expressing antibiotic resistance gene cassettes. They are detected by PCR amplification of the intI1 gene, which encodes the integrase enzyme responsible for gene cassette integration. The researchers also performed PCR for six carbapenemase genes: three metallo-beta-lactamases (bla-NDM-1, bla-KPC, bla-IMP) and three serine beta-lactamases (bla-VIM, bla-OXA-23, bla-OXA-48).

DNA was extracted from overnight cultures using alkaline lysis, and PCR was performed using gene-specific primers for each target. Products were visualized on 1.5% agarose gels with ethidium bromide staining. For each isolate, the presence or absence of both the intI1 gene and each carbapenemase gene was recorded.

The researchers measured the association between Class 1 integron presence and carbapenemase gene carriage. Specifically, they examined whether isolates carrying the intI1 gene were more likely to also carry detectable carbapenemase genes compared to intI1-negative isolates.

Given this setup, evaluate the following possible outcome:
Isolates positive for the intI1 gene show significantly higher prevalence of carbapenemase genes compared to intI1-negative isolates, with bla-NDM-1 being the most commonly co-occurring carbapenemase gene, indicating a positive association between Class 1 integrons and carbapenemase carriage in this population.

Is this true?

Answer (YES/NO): NO